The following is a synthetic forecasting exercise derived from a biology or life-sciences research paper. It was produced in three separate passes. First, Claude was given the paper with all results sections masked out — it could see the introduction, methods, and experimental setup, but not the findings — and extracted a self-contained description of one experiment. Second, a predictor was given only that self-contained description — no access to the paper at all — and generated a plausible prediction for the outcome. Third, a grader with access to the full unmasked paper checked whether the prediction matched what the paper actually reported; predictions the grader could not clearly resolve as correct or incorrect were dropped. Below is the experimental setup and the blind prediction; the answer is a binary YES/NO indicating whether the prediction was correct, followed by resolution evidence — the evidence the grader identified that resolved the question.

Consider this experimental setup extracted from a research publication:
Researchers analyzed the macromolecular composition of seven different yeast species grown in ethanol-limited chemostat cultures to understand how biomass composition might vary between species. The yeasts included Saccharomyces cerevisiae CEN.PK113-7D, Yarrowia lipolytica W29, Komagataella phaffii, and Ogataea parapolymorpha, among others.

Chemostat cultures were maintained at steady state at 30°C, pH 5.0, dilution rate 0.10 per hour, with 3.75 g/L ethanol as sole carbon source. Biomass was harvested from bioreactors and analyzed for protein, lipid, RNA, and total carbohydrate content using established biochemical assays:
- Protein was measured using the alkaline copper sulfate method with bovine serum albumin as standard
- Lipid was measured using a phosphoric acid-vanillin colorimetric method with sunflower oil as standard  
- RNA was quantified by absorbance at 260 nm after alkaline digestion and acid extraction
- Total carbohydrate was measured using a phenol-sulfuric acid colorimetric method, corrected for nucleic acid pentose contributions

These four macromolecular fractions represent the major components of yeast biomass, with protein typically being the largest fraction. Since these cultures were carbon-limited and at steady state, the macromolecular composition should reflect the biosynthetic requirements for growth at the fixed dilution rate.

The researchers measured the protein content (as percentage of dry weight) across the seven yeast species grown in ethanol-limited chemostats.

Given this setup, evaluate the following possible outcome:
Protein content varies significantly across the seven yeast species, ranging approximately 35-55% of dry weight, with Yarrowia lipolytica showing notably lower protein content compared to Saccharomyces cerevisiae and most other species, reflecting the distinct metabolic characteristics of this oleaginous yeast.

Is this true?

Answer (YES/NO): NO